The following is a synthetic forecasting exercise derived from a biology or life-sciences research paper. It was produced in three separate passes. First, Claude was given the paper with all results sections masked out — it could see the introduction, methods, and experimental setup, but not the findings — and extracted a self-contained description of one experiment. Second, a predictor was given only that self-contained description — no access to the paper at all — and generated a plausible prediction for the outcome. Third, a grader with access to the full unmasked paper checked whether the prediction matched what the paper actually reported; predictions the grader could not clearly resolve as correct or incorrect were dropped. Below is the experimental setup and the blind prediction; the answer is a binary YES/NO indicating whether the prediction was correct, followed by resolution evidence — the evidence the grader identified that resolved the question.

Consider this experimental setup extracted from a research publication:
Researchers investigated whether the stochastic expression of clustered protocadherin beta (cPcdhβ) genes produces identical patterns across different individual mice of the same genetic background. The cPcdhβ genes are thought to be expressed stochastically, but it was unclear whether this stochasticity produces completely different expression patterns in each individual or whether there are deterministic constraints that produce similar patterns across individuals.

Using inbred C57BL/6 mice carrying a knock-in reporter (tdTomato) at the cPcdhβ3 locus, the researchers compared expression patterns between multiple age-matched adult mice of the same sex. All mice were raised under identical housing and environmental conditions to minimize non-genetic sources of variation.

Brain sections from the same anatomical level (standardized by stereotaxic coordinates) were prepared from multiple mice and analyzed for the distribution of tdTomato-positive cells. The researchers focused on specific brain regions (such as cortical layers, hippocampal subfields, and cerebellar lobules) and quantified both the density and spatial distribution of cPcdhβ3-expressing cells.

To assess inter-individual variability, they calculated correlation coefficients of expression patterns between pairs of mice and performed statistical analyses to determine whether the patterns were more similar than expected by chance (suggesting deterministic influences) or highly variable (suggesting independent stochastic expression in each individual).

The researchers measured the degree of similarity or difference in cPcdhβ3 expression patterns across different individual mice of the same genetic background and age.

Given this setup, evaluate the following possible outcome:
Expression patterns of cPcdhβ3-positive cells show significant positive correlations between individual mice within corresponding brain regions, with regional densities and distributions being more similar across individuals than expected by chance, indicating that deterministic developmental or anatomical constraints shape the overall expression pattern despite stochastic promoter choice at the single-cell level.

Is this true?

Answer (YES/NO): NO